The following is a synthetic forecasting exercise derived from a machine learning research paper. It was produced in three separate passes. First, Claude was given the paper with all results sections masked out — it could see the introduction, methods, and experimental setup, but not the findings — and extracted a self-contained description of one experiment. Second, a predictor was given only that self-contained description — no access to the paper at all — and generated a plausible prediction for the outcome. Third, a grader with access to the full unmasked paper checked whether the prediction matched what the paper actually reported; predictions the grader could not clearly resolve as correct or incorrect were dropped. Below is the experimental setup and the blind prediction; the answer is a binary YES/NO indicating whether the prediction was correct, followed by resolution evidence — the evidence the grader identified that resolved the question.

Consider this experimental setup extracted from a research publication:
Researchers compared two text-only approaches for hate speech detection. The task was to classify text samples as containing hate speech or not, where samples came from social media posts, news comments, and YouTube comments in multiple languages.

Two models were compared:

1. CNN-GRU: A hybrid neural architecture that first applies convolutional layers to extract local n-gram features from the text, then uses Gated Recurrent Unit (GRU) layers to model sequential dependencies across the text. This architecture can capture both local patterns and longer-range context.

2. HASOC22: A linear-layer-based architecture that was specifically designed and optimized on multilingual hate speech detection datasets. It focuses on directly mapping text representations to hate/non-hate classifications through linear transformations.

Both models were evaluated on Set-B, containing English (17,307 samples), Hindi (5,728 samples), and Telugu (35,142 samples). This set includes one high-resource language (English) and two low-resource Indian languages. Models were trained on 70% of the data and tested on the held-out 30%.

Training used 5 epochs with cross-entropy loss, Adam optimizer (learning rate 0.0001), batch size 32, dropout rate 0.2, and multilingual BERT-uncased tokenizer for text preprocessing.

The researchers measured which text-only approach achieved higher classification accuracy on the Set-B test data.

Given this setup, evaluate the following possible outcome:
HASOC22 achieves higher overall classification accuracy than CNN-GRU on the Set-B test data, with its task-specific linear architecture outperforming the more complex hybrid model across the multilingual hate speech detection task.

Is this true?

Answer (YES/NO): YES